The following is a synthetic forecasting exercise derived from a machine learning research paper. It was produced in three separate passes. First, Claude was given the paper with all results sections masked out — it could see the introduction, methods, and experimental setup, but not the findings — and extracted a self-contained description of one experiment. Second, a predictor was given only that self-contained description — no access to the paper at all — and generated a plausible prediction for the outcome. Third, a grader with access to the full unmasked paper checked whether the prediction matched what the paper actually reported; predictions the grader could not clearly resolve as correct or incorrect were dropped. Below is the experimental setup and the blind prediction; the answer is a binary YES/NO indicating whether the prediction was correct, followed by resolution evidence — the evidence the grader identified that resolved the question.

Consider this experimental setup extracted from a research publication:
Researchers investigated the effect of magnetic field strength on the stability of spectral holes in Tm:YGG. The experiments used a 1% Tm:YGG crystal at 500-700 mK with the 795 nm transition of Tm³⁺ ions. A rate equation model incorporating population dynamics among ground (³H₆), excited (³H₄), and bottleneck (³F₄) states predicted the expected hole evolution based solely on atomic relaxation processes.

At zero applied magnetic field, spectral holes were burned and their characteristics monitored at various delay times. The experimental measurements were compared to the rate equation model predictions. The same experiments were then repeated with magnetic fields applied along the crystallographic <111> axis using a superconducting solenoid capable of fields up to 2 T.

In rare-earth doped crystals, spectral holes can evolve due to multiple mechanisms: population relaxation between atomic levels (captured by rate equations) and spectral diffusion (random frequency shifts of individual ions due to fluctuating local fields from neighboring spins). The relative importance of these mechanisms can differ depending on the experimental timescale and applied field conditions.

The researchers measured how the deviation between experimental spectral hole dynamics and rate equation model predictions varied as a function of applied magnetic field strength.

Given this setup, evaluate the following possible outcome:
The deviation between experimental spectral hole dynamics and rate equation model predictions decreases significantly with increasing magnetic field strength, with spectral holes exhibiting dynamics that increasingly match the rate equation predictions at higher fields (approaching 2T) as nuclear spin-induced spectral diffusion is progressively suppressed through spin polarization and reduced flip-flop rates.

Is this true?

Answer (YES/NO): NO